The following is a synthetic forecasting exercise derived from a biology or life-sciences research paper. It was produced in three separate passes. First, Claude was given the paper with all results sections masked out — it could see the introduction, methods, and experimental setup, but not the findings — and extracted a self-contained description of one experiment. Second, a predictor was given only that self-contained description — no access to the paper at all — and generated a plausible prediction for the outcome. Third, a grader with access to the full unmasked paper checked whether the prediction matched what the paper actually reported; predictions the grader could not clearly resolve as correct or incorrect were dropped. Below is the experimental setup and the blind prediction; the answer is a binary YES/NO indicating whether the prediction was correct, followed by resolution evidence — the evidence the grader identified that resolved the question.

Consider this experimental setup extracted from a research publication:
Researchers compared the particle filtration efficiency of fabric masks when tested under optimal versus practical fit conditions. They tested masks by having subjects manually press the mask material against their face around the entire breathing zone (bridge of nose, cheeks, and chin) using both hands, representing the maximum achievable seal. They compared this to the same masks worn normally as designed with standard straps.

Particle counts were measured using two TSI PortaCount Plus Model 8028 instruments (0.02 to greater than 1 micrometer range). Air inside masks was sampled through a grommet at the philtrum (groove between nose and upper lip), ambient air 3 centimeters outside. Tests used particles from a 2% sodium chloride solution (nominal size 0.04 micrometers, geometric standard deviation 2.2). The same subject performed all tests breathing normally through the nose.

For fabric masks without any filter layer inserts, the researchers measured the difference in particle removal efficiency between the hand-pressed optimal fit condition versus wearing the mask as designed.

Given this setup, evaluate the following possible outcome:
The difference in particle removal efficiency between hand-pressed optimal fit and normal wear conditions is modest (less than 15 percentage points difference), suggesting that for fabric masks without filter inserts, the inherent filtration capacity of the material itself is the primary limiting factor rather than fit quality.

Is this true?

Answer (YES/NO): NO